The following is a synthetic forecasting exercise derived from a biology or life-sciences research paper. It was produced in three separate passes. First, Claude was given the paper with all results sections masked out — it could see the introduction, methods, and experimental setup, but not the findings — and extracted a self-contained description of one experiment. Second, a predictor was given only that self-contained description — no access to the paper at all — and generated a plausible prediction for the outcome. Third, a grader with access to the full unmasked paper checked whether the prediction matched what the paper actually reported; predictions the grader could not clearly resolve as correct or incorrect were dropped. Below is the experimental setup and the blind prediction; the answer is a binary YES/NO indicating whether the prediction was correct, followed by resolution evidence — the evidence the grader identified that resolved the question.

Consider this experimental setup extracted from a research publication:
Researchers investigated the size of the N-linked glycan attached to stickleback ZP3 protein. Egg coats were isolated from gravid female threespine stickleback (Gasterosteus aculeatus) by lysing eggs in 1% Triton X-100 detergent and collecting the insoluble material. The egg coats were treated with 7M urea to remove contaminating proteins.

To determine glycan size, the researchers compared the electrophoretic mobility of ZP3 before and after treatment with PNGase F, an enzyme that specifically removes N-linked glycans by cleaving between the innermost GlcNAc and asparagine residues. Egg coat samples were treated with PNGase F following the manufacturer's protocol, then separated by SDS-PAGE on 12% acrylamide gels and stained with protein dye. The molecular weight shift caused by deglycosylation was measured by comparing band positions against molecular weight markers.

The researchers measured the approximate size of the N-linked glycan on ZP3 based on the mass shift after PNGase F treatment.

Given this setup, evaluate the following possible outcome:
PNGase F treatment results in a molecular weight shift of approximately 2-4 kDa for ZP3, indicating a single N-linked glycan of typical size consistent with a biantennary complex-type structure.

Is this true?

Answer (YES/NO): NO